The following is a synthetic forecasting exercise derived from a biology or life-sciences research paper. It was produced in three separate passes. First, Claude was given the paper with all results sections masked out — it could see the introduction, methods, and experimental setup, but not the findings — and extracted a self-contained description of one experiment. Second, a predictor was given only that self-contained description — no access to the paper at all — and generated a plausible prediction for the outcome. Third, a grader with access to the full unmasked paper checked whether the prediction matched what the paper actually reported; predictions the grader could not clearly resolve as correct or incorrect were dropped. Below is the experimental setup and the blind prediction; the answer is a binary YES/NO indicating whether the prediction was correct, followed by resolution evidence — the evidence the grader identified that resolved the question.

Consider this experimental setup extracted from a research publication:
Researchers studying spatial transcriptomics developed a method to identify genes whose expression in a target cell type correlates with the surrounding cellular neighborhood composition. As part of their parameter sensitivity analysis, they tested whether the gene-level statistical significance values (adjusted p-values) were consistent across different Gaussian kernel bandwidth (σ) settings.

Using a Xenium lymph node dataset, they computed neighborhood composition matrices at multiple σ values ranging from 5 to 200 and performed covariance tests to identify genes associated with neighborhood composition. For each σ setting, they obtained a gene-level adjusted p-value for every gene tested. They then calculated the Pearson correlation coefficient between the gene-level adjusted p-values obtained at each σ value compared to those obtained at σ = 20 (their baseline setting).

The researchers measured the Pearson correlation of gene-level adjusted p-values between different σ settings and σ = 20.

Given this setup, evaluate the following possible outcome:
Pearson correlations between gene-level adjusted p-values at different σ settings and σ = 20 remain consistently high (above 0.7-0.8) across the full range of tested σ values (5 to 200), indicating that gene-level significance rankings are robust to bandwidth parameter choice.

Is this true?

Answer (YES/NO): NO